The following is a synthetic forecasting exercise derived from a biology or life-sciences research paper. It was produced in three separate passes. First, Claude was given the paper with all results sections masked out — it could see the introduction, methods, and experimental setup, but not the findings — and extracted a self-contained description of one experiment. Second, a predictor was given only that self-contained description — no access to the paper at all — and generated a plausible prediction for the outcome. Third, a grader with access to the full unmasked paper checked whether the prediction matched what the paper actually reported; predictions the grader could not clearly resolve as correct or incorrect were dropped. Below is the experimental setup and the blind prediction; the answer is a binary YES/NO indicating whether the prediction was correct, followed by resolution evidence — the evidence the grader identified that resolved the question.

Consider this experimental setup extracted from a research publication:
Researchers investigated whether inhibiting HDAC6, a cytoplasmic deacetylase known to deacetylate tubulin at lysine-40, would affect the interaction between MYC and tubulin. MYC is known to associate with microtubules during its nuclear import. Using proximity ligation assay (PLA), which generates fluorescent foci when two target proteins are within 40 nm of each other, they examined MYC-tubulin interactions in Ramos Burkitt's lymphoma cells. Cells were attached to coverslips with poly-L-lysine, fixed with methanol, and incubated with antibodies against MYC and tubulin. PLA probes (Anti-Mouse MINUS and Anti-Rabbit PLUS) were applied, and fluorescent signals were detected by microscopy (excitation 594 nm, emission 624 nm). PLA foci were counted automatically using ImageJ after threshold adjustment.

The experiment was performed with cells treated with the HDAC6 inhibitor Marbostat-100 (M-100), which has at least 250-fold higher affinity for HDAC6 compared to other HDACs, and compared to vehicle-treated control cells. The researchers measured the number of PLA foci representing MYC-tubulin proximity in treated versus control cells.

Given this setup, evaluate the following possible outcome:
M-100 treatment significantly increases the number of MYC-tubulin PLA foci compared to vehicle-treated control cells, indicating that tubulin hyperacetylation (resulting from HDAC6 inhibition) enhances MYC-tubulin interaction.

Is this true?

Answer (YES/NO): NO